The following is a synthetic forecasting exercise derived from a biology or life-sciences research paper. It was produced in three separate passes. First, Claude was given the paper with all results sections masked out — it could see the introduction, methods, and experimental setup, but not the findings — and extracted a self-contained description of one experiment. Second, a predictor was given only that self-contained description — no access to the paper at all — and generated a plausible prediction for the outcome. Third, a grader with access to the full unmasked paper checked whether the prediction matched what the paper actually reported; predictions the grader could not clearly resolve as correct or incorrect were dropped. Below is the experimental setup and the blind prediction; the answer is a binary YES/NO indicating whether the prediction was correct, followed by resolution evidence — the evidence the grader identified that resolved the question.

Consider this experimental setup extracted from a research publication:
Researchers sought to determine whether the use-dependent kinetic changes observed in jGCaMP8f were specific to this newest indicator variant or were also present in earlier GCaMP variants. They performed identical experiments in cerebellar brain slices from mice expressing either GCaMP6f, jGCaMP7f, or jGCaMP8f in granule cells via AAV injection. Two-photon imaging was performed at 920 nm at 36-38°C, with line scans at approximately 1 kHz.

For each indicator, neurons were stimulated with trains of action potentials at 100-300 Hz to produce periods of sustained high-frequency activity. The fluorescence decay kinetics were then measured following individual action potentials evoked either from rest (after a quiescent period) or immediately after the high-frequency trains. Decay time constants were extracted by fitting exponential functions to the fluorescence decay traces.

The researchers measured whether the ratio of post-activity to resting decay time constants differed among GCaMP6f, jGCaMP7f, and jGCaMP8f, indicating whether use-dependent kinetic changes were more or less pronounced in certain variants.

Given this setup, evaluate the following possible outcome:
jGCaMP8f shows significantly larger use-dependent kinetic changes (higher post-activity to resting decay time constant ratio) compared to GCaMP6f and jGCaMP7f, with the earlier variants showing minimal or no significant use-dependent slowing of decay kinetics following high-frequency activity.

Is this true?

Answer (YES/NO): NO